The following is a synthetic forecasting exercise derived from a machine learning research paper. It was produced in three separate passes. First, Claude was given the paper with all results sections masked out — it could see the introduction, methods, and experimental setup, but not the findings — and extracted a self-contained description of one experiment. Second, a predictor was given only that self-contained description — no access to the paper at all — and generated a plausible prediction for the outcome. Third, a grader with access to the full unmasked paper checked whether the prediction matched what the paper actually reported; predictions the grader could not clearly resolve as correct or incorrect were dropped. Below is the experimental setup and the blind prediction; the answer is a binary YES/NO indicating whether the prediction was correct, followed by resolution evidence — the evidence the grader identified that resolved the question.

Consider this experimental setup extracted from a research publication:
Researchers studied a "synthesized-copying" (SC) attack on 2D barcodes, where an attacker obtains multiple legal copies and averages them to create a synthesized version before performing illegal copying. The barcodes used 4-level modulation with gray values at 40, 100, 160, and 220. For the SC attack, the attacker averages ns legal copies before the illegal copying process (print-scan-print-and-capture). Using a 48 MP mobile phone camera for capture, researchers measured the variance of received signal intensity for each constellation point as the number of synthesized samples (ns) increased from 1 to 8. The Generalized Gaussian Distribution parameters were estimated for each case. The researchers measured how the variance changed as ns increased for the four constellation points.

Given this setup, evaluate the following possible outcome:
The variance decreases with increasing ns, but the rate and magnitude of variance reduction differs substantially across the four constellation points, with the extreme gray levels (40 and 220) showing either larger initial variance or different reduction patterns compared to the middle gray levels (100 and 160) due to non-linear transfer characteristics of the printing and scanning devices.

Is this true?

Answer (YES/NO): YES